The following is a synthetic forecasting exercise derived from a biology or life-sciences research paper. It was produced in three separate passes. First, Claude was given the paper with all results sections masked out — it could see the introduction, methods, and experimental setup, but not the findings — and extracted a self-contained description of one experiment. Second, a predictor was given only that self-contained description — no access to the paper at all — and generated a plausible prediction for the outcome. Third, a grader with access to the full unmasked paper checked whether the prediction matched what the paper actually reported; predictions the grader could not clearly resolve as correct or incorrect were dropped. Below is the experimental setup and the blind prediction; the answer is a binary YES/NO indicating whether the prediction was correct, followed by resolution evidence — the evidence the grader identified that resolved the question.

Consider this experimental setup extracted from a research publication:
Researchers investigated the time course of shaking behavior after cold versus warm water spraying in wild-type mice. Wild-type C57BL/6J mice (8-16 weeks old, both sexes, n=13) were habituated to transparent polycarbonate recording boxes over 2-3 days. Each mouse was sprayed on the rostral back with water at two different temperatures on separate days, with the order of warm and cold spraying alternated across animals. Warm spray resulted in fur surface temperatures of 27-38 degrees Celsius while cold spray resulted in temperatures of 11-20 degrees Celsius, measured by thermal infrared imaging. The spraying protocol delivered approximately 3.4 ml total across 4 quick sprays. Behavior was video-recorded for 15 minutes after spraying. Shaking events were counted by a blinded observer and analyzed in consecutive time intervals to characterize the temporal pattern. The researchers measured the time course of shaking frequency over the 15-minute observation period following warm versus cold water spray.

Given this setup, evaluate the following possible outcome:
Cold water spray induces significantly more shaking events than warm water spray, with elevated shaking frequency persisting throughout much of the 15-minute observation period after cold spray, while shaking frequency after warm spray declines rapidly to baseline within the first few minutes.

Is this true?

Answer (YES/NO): NO